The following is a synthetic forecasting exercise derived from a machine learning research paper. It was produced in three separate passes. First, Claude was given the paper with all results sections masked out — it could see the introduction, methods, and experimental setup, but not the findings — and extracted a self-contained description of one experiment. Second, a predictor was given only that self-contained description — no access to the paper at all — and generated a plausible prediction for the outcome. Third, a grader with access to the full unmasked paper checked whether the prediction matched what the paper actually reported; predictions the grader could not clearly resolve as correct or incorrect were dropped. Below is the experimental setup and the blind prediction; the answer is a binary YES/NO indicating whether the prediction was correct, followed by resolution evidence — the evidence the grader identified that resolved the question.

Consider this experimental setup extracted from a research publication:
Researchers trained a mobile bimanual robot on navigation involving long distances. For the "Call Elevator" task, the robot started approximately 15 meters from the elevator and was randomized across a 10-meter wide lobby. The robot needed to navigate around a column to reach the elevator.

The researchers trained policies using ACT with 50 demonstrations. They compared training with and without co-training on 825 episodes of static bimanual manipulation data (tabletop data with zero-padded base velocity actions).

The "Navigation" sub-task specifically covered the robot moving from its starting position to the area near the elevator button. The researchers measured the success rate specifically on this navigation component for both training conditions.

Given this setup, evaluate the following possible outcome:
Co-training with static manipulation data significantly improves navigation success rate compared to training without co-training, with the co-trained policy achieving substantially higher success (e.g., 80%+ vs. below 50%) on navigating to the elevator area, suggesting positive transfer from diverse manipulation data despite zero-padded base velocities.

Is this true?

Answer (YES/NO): NO